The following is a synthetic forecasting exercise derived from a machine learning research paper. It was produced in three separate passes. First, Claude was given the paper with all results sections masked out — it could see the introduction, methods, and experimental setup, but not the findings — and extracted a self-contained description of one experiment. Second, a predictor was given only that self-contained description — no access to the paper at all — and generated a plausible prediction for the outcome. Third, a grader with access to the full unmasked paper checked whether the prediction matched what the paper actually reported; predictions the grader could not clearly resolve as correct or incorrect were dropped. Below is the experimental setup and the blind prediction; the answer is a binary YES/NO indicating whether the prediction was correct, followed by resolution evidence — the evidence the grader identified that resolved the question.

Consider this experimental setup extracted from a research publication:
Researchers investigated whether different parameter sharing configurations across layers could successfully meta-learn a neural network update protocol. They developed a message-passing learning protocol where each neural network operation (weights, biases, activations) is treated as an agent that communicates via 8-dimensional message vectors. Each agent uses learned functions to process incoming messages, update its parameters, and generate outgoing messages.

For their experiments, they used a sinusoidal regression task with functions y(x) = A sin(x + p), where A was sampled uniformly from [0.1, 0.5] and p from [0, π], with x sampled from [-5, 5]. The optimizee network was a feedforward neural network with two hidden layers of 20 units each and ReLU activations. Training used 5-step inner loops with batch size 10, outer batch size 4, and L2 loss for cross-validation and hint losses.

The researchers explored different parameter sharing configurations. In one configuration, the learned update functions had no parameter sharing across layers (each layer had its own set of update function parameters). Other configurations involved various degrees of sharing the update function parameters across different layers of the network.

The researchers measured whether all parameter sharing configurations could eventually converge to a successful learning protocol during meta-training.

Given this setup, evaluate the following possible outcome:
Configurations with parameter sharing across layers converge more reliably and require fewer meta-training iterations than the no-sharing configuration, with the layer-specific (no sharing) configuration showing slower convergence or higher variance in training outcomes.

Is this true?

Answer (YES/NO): NO